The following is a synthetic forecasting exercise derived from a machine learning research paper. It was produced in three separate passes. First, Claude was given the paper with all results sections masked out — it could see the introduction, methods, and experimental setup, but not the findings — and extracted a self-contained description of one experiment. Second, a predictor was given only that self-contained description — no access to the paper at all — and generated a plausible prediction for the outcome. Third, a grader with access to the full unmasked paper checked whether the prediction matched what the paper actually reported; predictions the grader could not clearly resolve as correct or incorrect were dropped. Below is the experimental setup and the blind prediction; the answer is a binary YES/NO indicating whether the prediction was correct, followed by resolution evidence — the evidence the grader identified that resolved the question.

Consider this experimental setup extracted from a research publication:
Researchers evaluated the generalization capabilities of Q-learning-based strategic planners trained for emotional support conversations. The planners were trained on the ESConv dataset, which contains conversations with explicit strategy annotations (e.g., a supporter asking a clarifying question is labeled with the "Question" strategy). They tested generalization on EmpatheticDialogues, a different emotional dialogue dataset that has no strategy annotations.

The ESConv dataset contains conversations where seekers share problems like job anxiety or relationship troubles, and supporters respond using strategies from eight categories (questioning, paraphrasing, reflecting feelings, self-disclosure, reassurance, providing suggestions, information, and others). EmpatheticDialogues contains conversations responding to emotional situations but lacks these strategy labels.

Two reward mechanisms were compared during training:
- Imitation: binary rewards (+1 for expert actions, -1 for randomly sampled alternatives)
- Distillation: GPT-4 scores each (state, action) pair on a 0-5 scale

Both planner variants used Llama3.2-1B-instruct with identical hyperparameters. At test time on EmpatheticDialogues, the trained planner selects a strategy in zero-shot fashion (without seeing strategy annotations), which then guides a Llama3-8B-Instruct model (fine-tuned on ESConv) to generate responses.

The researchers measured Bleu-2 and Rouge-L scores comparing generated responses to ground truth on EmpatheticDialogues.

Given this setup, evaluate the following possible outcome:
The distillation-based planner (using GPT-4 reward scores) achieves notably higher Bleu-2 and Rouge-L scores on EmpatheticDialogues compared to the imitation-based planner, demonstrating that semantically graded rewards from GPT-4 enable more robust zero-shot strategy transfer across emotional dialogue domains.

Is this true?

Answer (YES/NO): NO